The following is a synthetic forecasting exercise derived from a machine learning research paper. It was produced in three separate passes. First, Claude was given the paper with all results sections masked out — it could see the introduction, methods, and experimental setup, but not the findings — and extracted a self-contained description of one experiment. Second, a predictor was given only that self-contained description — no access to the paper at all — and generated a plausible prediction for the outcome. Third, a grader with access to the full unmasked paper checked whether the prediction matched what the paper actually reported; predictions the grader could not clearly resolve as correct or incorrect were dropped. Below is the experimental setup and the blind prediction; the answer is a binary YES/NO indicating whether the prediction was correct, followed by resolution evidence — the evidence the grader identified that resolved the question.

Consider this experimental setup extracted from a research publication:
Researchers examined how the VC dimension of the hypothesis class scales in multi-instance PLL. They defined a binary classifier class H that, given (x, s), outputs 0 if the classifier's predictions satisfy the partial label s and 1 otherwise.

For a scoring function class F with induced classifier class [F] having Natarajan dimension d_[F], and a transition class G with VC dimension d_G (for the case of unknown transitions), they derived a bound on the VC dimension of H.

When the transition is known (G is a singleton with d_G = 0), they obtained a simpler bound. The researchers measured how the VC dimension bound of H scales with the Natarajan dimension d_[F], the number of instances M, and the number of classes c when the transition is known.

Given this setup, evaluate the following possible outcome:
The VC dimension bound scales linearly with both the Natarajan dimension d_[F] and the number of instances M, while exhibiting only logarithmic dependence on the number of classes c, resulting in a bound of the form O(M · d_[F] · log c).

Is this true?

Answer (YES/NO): NO